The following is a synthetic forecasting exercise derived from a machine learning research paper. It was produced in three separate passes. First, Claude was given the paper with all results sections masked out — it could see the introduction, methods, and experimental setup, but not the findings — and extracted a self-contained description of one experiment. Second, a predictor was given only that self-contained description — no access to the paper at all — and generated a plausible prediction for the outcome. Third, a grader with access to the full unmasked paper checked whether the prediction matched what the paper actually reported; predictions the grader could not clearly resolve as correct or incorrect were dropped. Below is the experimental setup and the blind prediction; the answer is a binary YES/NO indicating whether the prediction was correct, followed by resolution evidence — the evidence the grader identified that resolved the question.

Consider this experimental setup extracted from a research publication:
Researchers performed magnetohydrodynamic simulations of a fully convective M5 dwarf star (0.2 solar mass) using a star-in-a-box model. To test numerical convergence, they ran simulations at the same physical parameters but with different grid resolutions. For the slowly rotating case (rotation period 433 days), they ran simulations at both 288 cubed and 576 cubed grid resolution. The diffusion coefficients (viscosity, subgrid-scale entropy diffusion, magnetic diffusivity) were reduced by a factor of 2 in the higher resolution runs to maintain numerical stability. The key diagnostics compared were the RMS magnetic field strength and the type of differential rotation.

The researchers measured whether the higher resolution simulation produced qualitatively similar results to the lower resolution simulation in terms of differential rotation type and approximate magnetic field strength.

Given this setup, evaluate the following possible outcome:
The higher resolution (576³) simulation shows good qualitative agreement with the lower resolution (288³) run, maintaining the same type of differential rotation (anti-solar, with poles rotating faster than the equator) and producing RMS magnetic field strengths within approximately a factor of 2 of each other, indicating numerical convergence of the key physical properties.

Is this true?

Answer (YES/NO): YES